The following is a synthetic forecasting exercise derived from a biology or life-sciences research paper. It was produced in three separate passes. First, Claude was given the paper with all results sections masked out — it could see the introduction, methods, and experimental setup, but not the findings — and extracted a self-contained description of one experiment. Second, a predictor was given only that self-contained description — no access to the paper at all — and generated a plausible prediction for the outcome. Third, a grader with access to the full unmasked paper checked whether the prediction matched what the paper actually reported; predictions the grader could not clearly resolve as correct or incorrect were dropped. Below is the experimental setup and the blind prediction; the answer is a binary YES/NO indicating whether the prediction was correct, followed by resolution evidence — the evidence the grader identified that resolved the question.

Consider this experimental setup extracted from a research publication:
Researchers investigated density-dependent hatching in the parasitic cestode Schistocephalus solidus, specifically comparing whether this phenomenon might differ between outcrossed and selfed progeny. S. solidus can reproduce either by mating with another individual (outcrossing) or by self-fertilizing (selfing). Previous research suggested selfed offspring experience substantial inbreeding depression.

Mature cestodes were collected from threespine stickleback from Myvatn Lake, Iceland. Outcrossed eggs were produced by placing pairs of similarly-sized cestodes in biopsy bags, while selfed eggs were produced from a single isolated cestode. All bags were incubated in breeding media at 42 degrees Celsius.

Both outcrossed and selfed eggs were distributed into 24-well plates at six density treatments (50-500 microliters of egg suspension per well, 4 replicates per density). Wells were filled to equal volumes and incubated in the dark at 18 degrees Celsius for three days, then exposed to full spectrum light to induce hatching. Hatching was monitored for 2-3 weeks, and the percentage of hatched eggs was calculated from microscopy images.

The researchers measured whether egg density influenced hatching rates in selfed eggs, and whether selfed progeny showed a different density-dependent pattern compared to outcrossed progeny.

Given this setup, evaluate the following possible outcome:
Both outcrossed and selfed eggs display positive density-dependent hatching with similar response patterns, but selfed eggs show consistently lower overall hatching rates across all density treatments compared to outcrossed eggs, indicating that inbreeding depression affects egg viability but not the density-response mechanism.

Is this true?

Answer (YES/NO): NO